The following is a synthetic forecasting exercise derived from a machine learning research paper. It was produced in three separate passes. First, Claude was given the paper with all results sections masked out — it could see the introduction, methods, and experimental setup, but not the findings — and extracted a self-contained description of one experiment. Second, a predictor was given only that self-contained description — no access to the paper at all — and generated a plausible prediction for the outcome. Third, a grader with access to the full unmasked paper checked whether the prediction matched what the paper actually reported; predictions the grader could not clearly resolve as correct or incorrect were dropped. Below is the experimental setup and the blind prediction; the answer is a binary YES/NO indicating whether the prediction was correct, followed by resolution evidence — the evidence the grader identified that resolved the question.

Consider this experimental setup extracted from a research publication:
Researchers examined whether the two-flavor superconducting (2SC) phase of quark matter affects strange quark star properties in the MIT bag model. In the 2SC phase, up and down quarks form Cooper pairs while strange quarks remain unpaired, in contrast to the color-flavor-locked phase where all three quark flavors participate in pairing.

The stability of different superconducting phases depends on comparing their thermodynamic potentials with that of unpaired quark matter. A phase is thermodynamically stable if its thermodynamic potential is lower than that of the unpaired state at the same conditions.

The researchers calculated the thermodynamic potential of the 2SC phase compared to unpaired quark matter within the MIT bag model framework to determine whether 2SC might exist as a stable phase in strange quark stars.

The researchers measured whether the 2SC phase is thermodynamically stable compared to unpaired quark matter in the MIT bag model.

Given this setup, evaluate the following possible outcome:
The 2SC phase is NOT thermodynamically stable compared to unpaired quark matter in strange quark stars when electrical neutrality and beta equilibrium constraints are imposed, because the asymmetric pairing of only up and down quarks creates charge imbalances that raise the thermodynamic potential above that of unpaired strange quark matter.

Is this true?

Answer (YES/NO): YES